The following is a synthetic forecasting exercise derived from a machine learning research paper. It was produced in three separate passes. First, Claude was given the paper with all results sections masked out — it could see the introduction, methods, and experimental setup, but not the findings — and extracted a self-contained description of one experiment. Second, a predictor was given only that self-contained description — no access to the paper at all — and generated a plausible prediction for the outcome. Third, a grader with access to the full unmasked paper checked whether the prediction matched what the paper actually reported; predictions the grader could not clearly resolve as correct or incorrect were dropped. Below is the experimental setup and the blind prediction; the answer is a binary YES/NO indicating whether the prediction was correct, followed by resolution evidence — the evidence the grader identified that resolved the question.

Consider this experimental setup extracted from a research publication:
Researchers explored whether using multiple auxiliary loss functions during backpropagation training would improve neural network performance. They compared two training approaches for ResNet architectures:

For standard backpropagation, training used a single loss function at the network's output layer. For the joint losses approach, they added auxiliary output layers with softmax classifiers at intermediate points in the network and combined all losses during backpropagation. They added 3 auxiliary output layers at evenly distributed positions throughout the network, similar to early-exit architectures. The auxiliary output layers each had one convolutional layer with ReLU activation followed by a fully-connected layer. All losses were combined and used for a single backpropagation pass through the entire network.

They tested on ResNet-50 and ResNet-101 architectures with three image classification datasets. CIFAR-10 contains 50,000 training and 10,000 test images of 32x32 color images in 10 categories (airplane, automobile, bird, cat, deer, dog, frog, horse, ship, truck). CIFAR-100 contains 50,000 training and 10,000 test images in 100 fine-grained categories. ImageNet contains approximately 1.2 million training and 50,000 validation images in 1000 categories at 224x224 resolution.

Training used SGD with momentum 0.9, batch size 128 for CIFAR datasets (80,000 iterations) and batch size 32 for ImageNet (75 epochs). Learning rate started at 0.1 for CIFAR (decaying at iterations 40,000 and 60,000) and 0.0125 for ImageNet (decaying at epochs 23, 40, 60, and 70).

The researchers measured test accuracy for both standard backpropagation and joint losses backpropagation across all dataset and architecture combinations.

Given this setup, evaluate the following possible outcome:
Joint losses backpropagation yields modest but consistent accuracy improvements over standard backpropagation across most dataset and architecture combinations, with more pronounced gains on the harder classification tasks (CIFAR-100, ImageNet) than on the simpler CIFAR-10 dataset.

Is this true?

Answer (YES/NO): NO